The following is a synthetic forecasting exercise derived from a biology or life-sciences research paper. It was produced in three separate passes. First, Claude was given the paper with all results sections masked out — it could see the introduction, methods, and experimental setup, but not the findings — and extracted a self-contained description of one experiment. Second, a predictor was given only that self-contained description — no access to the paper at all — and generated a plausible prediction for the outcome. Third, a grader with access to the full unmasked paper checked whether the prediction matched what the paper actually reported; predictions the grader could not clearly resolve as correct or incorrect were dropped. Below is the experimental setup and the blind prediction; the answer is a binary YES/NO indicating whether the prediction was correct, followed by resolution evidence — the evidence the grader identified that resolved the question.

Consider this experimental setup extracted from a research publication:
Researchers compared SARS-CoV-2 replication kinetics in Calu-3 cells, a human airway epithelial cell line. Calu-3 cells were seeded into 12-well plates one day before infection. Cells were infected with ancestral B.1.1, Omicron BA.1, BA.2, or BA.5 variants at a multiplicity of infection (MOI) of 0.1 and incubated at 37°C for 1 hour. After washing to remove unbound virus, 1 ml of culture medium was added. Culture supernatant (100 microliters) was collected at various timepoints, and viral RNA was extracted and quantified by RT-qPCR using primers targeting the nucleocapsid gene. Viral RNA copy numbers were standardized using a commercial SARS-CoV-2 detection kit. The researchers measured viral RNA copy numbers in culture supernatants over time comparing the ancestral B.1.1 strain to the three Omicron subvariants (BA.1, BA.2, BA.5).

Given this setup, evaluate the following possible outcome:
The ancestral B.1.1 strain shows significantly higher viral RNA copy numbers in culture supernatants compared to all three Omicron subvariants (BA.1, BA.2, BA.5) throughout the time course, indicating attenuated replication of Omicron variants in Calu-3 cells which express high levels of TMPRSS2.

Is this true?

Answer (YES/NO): NO